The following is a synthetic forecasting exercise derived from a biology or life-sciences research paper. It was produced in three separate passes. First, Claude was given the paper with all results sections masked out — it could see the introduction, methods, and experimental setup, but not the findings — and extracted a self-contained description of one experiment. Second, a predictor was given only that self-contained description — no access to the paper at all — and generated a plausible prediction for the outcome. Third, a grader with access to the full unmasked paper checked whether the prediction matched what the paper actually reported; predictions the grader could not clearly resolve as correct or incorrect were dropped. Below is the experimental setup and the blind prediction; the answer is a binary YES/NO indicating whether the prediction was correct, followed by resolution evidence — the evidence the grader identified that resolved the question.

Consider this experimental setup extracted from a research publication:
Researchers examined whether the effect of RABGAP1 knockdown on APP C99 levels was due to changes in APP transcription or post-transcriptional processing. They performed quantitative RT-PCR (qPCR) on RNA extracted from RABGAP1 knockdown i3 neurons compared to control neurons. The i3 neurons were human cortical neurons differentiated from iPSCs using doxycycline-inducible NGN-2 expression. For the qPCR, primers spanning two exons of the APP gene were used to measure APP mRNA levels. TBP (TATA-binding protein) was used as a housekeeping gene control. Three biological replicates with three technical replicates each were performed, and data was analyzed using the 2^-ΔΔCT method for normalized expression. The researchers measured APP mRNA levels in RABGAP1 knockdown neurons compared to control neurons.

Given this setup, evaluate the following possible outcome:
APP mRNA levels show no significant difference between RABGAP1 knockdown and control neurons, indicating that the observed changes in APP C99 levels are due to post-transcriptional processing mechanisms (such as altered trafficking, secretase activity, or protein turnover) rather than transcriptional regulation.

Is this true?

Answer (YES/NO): YES